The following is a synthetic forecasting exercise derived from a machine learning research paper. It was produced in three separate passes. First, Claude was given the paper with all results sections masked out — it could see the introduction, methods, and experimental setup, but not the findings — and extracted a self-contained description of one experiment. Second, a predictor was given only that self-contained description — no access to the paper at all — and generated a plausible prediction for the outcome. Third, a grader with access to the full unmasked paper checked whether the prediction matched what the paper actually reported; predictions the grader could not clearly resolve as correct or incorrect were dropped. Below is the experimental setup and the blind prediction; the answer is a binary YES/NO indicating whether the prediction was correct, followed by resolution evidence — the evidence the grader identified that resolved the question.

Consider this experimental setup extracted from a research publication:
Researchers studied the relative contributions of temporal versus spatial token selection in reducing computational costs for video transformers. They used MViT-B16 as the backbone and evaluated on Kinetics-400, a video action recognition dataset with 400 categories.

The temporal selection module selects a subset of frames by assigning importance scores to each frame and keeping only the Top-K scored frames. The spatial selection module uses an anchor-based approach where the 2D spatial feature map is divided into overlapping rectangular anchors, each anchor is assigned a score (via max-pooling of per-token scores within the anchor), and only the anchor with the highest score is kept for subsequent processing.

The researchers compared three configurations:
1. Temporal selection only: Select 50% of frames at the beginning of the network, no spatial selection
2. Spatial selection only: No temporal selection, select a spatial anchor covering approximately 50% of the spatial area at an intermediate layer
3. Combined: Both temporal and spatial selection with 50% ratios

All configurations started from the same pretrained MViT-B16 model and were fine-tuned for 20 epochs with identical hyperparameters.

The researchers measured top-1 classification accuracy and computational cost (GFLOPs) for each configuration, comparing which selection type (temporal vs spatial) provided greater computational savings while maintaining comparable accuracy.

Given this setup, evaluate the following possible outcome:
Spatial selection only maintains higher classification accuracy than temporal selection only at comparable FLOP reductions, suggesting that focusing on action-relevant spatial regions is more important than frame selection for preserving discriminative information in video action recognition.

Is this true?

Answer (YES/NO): NO